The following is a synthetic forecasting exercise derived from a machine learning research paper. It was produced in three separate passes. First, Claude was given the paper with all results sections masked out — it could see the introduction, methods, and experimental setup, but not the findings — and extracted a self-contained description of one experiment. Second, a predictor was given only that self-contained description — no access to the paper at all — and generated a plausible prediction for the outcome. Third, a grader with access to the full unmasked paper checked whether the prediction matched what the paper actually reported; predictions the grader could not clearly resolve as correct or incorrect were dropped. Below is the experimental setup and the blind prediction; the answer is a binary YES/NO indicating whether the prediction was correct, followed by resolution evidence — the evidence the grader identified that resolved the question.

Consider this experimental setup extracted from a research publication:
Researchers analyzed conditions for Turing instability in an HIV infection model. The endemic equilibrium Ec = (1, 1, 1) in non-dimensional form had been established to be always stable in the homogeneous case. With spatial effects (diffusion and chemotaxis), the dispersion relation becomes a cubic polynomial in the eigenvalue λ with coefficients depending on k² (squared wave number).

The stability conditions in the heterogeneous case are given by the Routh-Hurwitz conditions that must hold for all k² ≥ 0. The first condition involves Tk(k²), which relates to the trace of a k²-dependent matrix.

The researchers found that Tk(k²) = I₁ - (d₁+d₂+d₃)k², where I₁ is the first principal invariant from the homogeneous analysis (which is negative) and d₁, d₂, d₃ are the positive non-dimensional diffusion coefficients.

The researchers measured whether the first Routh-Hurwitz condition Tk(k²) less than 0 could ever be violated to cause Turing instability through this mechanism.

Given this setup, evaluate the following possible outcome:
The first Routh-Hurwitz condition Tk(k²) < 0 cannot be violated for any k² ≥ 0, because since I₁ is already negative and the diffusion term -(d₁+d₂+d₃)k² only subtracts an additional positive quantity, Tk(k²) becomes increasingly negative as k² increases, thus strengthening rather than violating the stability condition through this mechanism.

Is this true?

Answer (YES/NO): YES